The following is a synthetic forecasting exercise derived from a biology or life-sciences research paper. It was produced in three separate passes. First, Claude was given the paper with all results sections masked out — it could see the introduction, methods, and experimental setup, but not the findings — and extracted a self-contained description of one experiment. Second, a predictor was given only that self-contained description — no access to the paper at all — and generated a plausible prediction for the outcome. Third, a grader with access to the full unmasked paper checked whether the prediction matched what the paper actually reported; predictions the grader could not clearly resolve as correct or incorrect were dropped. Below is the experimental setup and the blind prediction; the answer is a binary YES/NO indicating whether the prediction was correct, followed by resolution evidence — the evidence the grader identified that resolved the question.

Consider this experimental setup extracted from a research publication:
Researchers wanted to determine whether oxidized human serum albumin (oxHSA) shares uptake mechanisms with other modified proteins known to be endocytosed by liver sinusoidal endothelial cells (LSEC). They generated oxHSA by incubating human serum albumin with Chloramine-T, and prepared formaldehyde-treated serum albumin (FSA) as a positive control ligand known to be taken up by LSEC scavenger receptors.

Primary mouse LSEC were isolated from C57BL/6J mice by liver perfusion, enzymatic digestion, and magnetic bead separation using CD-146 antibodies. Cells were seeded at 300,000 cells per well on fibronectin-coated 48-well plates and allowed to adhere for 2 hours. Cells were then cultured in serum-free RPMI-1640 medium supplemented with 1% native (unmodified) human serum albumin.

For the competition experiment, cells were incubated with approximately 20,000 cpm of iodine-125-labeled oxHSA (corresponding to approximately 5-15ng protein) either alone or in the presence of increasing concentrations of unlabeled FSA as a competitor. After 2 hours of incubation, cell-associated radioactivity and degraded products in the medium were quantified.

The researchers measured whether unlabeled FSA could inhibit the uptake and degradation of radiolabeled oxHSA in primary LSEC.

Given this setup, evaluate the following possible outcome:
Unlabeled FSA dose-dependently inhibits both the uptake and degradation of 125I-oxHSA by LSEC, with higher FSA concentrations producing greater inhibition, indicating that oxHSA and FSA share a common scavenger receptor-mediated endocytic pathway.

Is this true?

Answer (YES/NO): YES